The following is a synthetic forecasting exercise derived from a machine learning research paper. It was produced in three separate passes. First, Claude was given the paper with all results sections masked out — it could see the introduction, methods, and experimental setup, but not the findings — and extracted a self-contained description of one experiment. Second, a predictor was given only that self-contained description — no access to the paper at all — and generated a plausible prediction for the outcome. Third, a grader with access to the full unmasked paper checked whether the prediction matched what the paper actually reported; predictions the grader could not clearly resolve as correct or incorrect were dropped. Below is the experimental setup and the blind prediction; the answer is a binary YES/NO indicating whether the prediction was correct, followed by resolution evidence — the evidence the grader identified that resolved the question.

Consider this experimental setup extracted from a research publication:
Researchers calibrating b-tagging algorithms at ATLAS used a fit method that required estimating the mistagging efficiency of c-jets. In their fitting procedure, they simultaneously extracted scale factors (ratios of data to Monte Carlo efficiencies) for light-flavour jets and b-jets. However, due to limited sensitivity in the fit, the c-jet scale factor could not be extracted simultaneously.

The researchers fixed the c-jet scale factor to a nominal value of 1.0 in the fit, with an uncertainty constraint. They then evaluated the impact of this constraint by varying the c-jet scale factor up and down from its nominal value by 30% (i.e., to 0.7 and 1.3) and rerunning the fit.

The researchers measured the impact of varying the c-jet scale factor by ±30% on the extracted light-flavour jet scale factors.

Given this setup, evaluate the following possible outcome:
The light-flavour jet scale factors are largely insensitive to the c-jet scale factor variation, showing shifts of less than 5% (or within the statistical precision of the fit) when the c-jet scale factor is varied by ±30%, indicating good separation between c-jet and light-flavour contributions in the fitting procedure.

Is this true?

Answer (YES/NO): NO